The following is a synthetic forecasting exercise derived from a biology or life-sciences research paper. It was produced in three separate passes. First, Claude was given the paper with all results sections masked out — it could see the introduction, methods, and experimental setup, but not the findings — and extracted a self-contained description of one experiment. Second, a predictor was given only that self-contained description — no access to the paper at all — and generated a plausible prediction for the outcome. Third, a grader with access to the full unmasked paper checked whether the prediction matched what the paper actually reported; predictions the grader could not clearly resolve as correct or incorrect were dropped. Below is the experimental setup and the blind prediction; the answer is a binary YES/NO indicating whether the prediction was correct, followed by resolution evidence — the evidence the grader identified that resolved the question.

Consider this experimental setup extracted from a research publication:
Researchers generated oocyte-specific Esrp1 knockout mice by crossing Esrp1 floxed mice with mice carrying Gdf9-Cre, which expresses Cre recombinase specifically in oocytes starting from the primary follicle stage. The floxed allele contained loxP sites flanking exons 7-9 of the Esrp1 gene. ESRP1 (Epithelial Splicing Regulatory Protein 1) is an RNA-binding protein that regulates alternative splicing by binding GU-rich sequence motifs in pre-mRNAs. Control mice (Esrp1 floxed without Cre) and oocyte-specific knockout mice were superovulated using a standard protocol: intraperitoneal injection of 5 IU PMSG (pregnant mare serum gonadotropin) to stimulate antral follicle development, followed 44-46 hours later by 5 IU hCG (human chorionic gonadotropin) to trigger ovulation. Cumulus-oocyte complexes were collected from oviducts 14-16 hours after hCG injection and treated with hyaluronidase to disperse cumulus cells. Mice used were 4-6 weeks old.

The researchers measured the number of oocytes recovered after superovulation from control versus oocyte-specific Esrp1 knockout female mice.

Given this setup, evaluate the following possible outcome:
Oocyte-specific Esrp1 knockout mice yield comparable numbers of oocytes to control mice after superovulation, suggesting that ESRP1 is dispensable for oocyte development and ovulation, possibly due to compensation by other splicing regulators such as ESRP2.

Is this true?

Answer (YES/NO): NO